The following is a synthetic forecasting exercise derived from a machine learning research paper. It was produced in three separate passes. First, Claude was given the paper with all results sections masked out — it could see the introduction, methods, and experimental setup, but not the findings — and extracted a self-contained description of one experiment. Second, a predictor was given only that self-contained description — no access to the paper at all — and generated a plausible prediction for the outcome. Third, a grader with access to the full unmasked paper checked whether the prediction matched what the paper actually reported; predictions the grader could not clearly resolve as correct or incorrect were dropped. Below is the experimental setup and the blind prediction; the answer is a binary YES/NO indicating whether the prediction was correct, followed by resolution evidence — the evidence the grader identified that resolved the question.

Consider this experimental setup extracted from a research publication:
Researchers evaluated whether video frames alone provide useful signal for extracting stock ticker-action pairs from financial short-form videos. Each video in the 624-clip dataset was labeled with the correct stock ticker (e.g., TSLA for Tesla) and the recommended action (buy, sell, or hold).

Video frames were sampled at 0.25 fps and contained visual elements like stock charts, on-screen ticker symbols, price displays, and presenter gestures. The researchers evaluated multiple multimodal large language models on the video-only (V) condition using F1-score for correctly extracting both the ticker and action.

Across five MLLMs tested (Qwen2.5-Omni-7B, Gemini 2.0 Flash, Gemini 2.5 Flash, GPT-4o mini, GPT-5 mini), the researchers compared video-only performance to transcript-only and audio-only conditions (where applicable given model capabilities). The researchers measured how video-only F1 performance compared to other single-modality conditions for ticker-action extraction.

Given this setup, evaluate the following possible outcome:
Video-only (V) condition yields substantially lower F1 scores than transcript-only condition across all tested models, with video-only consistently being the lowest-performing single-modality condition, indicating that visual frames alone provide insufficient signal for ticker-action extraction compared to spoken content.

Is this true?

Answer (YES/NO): YES